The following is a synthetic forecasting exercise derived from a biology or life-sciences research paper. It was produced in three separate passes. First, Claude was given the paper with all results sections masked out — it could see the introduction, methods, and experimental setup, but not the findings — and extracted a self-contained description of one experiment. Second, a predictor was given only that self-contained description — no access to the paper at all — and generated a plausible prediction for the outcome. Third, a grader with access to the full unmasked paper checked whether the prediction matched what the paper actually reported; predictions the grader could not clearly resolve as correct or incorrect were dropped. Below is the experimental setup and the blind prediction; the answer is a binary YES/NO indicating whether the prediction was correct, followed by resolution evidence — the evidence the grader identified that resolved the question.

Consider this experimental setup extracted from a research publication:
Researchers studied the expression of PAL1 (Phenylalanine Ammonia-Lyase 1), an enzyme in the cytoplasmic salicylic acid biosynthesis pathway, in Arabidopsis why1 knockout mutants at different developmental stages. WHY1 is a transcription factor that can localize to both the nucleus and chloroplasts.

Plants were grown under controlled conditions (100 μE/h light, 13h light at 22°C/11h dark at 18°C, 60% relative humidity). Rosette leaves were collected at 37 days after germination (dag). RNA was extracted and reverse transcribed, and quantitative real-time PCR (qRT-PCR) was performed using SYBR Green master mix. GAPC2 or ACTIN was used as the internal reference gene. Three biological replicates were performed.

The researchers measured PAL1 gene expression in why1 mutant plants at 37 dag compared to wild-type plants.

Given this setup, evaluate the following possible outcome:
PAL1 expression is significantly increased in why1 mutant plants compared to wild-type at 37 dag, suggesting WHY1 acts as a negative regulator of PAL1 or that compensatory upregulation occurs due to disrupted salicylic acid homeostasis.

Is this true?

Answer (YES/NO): YES